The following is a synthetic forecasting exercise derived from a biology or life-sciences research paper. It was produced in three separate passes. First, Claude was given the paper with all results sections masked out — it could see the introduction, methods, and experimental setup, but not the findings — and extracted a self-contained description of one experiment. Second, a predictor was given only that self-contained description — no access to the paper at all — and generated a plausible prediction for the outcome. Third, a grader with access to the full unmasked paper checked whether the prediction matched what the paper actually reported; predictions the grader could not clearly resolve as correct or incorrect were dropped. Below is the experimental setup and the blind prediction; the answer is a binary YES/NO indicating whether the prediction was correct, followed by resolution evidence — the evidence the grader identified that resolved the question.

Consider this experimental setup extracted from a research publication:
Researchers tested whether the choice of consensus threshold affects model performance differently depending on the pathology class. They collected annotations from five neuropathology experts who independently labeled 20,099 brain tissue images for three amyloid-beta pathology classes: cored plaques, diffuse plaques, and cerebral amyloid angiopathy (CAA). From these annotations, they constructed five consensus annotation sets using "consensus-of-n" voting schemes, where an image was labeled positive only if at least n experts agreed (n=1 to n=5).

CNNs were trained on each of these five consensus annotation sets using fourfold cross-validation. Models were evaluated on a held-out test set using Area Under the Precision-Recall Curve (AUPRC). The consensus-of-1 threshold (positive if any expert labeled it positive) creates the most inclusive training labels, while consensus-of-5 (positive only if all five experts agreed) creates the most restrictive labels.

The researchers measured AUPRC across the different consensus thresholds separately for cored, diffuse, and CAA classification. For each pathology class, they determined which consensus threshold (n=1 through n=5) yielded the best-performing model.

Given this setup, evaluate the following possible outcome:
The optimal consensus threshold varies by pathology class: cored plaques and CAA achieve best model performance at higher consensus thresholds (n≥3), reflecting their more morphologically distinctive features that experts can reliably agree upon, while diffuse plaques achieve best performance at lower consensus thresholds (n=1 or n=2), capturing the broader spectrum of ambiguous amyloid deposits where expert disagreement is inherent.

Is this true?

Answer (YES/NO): NO